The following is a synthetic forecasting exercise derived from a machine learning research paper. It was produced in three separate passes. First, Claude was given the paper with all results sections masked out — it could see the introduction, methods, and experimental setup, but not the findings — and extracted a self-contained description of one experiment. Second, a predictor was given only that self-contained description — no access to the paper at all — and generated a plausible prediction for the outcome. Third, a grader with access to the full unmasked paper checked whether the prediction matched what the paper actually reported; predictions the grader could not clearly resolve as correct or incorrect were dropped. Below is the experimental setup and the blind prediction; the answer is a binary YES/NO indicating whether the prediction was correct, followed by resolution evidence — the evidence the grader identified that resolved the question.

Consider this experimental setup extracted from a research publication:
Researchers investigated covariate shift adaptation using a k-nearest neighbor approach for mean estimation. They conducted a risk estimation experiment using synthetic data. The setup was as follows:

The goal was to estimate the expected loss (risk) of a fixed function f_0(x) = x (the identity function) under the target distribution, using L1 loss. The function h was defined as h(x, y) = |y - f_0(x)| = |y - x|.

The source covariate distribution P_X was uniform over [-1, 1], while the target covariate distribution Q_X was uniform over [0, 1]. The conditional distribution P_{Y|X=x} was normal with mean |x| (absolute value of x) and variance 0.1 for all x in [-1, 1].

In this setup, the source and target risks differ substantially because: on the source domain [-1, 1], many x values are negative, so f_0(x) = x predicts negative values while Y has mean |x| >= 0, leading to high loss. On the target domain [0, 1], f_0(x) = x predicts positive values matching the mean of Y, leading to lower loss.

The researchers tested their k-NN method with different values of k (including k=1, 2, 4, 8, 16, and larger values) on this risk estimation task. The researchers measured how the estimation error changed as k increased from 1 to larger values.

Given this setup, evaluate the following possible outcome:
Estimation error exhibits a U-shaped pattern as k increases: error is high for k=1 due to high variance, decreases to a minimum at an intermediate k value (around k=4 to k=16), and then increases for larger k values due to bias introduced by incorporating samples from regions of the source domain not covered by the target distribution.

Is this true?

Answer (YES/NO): NO